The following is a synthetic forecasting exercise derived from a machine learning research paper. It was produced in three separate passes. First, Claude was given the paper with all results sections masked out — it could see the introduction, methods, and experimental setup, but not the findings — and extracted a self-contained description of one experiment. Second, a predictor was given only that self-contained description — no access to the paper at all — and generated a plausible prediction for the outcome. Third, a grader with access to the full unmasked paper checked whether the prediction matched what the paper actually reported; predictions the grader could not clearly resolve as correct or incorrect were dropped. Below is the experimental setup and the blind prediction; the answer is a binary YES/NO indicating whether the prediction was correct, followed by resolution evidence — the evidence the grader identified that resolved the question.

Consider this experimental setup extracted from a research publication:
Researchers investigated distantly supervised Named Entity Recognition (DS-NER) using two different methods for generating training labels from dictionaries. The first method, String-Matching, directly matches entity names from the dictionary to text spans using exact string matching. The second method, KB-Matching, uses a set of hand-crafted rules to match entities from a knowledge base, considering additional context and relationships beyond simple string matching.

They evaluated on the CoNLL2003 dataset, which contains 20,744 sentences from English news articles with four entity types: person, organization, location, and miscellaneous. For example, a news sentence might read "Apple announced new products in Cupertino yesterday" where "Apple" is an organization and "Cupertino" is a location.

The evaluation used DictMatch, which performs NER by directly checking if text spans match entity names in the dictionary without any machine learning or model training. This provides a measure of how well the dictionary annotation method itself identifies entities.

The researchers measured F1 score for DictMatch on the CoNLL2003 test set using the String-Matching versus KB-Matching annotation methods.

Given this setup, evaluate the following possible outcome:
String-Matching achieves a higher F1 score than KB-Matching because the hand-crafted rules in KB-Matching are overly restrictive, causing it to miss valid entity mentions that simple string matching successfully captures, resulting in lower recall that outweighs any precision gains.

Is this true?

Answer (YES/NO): NO